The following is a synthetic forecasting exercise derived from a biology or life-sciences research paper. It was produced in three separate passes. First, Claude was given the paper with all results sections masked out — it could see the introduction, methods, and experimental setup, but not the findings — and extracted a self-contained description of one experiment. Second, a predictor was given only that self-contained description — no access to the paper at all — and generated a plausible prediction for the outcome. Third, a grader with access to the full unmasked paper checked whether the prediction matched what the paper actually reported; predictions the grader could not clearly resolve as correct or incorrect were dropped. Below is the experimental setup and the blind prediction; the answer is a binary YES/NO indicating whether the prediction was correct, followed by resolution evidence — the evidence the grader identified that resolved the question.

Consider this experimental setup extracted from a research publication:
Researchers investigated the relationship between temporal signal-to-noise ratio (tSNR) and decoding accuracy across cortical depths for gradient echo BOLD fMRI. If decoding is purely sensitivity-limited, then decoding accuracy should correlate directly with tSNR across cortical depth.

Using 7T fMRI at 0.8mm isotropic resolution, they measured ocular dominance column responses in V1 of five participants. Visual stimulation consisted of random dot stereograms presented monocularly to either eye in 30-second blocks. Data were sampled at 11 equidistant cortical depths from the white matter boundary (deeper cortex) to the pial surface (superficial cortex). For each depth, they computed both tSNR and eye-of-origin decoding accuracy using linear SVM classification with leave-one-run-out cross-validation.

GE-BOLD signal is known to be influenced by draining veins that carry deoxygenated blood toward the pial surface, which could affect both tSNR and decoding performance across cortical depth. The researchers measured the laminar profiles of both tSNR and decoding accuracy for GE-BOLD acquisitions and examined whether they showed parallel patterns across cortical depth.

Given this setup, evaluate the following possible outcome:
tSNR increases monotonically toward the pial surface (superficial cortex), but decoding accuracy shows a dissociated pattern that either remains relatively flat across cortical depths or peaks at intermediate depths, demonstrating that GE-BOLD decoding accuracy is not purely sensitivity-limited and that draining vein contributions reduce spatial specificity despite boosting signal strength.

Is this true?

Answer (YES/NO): YES